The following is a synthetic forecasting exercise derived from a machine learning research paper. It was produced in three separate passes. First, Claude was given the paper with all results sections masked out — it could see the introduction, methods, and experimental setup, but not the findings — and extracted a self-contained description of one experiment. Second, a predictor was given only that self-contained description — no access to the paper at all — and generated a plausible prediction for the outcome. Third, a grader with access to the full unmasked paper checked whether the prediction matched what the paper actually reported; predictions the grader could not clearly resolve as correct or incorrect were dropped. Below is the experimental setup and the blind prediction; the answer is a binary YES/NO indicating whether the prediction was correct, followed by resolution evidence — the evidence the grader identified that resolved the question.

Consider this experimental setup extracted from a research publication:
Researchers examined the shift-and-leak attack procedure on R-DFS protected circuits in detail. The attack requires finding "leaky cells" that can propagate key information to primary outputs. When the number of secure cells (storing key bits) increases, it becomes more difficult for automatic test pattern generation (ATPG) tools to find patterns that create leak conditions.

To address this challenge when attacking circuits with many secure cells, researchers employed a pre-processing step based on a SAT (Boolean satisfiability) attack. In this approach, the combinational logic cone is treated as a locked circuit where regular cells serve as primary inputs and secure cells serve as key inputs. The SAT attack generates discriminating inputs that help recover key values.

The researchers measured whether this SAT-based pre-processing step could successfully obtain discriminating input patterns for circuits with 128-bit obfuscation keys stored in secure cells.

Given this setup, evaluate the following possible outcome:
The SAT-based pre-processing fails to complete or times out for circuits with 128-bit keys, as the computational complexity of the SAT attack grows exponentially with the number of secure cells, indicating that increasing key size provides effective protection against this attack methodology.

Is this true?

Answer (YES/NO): NO